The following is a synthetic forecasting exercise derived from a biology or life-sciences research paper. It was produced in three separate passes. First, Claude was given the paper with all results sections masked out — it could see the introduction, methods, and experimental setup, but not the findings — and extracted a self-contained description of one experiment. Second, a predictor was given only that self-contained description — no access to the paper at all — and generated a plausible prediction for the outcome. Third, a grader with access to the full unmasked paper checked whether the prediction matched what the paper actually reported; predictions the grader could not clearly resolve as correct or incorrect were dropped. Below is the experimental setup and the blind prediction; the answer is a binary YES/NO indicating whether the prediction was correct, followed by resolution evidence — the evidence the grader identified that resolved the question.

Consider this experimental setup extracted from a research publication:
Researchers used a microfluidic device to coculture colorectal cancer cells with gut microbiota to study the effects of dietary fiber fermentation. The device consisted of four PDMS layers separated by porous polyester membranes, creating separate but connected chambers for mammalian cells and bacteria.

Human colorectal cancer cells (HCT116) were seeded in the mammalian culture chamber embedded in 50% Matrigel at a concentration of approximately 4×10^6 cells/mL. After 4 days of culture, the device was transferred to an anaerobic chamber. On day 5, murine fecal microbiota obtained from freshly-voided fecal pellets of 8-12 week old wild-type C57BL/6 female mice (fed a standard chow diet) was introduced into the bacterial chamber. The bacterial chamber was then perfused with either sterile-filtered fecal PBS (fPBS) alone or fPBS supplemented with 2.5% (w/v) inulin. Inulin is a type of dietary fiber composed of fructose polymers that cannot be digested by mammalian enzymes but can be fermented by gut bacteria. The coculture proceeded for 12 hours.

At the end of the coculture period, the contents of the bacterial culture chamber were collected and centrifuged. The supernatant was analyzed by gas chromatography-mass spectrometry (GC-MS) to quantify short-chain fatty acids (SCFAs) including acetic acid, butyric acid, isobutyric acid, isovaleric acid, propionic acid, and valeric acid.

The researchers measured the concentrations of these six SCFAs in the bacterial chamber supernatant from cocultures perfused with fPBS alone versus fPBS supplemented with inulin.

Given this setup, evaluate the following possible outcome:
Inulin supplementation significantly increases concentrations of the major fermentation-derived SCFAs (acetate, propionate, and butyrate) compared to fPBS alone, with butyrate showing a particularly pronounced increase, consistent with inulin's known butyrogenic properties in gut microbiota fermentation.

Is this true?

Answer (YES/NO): NO